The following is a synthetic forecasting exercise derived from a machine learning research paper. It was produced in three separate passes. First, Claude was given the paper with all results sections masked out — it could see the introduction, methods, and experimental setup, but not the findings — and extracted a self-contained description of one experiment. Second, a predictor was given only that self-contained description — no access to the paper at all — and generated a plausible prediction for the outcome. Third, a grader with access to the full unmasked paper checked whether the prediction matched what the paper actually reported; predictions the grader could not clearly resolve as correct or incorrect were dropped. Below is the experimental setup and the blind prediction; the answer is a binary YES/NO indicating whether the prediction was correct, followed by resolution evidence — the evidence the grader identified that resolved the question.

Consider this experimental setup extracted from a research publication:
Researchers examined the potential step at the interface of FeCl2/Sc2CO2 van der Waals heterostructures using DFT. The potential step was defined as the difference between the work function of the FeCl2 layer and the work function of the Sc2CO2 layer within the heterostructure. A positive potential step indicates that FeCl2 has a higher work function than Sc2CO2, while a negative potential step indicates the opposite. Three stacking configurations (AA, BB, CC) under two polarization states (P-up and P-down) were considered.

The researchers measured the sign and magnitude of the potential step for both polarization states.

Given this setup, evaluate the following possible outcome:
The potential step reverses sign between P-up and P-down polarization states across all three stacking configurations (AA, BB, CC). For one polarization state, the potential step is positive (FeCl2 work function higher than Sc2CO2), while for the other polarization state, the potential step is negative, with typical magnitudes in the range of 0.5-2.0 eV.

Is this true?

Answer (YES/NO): YES